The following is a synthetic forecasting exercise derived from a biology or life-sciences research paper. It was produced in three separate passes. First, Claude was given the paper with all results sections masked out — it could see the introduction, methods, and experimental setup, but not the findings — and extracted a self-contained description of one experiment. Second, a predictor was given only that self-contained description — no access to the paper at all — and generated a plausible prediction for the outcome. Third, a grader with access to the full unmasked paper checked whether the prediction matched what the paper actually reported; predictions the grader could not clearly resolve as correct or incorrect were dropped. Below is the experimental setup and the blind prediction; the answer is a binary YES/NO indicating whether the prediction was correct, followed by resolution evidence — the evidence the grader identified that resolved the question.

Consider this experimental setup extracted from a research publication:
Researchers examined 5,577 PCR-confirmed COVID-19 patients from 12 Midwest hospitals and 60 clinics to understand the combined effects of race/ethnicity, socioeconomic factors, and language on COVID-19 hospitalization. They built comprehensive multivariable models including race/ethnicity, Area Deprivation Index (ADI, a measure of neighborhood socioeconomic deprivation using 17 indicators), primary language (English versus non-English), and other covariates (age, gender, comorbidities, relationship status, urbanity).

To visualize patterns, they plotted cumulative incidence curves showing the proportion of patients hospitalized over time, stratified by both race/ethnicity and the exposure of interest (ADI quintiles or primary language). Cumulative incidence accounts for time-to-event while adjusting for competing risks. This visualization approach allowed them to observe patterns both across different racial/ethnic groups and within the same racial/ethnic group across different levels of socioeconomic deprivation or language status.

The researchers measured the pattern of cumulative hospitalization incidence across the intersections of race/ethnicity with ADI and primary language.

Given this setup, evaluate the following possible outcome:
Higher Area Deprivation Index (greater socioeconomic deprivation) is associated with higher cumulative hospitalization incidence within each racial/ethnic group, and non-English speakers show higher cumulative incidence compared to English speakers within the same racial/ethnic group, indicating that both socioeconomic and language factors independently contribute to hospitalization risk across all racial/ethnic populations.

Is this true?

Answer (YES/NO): NO